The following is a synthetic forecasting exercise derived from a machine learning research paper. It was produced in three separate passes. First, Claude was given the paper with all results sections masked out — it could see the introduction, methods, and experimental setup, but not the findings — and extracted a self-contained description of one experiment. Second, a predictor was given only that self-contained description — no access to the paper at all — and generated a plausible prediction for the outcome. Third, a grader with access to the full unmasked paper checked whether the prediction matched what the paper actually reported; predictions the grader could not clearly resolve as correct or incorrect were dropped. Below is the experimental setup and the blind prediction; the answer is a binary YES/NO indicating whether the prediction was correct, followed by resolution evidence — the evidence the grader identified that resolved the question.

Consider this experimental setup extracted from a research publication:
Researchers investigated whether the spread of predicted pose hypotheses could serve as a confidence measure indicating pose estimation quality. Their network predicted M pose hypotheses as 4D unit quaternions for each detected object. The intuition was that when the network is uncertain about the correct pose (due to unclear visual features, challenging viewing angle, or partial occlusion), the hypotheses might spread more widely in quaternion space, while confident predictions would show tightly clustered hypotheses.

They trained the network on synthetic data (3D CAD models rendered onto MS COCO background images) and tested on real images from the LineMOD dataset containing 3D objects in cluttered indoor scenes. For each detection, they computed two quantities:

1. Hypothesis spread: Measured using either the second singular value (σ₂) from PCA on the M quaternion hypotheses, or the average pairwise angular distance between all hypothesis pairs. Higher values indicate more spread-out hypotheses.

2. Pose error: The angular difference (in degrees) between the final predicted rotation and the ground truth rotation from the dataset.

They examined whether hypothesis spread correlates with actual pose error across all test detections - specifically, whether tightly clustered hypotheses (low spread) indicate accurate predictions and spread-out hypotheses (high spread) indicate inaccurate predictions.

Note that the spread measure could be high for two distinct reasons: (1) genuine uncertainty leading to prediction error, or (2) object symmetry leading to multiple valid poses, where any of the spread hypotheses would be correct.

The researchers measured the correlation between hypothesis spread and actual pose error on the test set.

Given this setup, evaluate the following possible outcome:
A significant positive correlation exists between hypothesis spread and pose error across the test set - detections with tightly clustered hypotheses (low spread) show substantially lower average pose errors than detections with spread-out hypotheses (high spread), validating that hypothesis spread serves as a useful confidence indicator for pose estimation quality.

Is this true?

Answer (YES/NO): YES